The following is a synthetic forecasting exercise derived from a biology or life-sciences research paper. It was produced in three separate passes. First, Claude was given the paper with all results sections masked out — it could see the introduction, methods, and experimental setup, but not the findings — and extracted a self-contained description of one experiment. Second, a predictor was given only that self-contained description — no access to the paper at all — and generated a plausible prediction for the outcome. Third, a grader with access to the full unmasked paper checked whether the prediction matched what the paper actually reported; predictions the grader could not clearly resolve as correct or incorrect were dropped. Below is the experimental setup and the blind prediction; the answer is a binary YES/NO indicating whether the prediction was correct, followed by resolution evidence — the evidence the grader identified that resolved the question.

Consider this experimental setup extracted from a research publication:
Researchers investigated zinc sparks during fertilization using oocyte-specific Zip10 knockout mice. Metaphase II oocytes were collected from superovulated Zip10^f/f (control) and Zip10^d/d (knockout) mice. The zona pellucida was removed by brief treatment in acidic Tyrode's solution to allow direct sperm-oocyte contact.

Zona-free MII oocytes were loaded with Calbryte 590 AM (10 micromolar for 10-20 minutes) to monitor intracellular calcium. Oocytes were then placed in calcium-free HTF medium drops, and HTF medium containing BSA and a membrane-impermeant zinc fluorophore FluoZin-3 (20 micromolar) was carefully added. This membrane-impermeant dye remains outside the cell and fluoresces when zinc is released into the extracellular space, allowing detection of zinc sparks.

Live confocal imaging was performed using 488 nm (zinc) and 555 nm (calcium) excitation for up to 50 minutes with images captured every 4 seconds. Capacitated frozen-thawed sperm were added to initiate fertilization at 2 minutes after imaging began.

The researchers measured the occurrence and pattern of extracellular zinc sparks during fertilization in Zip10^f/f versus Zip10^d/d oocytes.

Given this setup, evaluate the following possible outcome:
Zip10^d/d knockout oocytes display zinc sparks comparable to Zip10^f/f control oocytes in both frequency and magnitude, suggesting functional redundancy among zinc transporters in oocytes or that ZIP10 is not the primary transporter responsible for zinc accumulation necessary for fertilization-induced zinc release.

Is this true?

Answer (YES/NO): NO